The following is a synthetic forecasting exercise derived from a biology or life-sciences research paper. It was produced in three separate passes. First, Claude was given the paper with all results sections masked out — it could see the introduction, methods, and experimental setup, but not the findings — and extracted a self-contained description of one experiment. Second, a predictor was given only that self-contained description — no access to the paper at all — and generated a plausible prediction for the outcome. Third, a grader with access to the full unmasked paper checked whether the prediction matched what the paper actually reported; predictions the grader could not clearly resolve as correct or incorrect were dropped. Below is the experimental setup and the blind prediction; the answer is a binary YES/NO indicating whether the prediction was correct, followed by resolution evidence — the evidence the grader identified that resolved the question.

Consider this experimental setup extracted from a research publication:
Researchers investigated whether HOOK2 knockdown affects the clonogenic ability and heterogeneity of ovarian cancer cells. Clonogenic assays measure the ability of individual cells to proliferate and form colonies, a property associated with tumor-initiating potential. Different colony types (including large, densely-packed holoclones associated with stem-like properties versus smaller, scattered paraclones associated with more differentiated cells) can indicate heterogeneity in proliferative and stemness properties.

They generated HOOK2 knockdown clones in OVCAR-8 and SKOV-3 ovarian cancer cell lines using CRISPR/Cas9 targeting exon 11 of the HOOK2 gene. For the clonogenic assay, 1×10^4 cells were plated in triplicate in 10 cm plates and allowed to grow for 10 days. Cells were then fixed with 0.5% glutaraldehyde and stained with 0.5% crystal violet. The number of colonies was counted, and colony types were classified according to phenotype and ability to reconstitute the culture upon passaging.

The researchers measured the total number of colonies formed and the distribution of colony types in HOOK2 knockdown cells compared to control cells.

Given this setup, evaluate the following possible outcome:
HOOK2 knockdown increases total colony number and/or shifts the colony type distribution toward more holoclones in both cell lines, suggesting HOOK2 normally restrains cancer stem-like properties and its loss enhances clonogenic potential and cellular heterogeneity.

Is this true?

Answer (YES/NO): NO